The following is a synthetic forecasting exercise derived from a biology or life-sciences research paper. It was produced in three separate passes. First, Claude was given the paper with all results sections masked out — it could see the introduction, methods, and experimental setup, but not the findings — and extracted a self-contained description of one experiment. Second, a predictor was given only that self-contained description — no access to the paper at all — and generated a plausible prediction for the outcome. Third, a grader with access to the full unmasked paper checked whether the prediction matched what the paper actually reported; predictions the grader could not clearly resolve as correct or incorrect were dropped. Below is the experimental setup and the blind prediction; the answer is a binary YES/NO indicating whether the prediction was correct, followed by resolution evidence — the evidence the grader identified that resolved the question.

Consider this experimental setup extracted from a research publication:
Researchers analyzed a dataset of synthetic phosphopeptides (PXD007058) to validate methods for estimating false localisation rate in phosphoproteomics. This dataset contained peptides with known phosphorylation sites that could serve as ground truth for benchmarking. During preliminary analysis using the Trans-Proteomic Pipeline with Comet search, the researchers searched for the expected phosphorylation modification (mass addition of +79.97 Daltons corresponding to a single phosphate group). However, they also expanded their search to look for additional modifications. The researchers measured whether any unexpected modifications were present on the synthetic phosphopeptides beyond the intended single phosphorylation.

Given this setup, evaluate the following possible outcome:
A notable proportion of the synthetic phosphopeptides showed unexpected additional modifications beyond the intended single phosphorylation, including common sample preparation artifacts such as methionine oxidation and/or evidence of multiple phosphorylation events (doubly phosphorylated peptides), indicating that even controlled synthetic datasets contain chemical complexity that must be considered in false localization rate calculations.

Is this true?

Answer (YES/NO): NO